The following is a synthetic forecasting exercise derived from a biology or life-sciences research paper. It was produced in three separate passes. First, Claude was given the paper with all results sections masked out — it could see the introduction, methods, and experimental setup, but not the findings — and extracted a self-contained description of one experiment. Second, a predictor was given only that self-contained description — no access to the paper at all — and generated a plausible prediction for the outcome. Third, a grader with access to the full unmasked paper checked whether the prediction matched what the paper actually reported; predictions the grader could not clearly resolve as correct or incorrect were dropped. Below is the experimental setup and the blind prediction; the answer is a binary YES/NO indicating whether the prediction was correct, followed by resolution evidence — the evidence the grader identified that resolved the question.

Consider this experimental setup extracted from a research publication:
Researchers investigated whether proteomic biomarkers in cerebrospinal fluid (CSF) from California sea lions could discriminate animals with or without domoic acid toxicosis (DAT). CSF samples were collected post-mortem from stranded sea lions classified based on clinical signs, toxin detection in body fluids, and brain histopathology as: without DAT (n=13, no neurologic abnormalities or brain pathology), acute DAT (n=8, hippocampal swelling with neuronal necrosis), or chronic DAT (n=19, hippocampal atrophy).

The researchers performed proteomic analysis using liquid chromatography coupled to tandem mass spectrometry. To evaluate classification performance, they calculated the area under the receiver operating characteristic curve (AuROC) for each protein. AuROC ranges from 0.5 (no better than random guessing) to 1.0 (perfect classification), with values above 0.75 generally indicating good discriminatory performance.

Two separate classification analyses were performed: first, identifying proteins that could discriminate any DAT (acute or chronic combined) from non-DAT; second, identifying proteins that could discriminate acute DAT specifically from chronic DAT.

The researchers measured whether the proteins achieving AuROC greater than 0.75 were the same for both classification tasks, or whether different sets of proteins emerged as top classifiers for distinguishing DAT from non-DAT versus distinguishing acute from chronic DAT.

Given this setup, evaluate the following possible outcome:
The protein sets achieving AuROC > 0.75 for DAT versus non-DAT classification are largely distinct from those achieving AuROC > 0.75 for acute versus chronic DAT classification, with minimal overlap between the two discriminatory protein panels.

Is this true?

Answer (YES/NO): YES